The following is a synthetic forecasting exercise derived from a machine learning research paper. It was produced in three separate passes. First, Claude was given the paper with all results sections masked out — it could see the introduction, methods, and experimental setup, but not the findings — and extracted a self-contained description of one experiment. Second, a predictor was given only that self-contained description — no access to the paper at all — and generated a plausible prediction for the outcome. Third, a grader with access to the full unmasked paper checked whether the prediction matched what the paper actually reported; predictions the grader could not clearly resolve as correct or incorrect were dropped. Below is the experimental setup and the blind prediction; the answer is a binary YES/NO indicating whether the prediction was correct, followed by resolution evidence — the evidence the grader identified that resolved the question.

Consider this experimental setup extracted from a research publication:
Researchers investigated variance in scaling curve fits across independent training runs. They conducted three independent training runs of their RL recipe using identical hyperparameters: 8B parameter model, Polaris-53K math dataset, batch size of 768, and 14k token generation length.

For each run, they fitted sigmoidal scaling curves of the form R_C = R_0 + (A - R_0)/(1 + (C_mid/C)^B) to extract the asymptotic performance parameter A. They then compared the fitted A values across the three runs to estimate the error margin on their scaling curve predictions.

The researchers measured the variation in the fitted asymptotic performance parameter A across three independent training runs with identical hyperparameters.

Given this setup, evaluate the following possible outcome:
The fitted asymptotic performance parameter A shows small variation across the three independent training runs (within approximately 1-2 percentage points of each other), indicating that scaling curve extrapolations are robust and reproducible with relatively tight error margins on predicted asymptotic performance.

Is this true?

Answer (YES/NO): YES